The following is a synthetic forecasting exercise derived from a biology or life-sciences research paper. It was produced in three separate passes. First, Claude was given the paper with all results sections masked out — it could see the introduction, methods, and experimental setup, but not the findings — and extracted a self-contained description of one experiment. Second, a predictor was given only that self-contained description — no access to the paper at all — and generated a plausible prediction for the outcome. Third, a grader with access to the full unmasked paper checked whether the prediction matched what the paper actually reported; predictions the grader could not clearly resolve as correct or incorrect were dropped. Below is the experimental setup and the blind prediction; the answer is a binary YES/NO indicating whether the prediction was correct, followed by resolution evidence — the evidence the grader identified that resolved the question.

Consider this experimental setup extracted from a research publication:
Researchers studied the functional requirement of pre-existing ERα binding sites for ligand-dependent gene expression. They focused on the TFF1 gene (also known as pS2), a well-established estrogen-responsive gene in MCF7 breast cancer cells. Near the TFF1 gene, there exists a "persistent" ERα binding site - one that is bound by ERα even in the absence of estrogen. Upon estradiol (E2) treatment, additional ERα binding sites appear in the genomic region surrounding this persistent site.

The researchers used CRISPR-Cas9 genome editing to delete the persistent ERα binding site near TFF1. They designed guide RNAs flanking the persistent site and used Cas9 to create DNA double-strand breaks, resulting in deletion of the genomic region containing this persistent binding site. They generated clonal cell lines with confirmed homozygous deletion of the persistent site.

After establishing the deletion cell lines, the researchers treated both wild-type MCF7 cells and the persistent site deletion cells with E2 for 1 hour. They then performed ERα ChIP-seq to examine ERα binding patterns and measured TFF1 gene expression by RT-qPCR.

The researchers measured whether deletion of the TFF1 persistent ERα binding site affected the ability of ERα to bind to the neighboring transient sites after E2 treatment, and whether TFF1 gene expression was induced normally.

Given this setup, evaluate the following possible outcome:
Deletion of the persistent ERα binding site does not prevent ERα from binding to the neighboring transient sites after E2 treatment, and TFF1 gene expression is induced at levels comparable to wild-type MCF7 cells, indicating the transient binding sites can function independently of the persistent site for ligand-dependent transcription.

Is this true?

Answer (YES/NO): NO